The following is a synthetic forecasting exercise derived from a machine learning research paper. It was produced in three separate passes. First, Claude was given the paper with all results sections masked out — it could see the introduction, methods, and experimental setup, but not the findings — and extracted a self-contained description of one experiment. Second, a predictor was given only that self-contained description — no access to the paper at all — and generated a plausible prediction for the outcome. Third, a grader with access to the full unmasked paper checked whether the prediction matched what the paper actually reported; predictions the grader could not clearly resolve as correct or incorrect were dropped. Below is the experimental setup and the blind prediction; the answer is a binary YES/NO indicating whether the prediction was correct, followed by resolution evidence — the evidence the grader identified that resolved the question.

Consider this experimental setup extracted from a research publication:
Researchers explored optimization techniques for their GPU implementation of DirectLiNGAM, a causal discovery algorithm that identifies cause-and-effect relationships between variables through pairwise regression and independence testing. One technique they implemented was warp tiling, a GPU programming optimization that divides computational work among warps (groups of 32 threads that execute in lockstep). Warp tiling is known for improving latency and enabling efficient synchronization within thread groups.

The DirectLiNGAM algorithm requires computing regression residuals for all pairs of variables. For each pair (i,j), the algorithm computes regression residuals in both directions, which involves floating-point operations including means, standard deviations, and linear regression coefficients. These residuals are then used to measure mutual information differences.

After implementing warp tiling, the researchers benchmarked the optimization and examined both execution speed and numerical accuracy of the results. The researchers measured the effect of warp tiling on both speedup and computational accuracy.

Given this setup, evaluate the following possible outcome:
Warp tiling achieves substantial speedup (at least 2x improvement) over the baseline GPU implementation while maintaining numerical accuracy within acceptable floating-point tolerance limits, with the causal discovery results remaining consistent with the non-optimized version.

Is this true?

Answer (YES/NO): NO